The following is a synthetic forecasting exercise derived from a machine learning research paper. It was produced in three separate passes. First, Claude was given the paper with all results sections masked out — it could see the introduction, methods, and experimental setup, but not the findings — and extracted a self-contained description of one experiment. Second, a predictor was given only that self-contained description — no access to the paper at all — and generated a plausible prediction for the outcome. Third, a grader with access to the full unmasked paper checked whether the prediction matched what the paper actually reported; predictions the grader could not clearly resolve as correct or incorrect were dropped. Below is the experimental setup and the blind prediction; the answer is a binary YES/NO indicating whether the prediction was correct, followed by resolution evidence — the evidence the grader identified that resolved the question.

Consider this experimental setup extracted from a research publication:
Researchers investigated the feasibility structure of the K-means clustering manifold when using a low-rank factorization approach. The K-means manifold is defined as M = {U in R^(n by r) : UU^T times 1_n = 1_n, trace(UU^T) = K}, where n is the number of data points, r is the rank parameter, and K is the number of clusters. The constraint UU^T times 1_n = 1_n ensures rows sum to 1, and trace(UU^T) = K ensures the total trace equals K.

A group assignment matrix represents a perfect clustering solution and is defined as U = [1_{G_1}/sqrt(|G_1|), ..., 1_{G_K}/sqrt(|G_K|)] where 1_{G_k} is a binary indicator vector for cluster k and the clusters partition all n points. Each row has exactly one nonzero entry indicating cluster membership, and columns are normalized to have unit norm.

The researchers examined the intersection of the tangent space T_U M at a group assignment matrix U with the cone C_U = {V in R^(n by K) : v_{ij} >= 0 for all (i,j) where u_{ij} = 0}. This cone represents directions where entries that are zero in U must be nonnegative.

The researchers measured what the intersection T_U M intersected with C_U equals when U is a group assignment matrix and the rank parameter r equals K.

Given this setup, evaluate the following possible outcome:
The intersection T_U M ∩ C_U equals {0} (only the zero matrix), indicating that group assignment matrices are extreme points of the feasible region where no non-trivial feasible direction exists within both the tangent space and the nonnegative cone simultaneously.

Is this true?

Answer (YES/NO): YES